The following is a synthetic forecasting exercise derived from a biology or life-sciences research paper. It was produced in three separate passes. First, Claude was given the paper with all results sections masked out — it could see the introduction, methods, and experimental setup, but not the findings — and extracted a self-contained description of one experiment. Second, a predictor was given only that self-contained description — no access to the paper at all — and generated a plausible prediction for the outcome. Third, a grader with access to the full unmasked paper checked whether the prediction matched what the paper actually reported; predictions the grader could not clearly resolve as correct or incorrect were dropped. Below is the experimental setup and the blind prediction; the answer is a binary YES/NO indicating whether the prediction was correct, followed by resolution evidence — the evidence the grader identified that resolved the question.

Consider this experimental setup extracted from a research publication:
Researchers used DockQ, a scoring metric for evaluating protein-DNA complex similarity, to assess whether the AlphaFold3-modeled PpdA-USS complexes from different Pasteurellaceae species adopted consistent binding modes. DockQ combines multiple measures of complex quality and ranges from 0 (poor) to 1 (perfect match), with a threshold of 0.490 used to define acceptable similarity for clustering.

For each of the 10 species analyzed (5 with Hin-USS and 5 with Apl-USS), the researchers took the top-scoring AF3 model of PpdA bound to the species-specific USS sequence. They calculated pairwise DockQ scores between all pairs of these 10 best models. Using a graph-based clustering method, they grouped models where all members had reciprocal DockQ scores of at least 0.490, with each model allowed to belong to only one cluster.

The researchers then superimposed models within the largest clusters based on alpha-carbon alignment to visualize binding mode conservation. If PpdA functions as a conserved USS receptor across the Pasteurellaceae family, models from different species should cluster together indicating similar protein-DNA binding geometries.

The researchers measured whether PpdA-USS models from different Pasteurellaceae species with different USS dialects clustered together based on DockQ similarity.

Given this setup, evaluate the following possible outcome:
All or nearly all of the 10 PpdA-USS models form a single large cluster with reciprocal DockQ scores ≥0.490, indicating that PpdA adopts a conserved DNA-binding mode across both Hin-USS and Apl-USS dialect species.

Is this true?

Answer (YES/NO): YES